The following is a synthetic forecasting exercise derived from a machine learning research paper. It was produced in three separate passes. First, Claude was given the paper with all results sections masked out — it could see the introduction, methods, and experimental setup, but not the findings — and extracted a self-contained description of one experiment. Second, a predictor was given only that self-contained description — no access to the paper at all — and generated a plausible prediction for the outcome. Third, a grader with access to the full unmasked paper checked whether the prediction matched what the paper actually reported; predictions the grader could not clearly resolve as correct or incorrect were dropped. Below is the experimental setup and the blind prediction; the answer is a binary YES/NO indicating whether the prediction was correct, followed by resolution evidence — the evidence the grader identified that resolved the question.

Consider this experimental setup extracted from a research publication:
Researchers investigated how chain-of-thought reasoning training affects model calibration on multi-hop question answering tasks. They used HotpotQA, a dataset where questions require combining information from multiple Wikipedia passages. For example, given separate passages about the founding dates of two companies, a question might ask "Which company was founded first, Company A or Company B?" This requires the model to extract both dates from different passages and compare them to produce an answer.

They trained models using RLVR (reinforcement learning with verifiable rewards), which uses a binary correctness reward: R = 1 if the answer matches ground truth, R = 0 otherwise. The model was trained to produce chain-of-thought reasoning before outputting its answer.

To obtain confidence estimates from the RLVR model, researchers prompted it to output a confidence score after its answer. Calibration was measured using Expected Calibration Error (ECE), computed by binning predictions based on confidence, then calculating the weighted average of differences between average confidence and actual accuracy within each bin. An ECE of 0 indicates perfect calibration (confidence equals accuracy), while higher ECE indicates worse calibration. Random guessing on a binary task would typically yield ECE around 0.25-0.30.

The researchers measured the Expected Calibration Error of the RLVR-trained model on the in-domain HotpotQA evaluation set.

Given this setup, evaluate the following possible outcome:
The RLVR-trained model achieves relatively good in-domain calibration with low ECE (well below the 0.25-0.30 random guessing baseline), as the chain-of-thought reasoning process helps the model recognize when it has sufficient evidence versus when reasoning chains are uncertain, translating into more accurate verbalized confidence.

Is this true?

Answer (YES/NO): NO